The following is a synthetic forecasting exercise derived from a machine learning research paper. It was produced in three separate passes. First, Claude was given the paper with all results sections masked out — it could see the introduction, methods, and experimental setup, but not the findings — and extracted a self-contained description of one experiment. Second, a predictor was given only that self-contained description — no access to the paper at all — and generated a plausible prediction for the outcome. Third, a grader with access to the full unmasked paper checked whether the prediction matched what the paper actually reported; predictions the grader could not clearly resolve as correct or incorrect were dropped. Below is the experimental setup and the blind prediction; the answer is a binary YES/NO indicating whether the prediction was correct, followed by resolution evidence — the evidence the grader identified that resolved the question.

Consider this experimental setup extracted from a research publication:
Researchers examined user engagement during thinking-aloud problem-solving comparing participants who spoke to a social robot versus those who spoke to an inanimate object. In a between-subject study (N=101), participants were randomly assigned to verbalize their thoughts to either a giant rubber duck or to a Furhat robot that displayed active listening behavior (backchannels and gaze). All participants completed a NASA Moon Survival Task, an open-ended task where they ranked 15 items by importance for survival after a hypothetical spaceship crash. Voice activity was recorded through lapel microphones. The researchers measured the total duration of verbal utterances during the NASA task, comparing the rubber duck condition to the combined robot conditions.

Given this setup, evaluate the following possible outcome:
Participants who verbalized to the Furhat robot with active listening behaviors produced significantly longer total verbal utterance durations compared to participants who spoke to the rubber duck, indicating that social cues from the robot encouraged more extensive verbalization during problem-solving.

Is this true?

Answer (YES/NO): NO